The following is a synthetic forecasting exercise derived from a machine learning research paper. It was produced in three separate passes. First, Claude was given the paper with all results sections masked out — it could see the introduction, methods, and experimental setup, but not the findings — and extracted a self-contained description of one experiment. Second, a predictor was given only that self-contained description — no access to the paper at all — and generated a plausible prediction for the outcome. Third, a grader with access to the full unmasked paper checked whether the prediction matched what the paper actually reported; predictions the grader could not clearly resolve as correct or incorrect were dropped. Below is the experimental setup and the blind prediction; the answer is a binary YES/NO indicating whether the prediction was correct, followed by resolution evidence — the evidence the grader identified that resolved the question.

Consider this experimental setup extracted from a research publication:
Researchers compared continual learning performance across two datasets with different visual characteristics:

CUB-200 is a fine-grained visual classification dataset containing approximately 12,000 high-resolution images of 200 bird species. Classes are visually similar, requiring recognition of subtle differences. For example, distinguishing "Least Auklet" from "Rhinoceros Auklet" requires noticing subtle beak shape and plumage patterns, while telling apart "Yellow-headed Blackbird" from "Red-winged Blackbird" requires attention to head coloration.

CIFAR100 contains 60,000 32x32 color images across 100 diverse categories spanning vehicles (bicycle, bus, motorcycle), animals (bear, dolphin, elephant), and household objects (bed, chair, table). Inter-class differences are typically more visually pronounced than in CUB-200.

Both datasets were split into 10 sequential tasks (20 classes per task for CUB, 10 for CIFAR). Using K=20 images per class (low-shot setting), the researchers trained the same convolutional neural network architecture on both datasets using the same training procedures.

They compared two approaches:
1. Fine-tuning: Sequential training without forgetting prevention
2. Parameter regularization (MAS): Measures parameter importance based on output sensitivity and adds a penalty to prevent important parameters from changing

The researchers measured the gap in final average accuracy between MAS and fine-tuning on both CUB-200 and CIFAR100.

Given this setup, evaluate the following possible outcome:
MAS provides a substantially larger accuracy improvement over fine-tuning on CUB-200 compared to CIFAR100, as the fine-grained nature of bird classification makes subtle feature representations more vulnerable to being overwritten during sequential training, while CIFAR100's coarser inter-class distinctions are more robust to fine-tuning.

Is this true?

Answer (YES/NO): YES